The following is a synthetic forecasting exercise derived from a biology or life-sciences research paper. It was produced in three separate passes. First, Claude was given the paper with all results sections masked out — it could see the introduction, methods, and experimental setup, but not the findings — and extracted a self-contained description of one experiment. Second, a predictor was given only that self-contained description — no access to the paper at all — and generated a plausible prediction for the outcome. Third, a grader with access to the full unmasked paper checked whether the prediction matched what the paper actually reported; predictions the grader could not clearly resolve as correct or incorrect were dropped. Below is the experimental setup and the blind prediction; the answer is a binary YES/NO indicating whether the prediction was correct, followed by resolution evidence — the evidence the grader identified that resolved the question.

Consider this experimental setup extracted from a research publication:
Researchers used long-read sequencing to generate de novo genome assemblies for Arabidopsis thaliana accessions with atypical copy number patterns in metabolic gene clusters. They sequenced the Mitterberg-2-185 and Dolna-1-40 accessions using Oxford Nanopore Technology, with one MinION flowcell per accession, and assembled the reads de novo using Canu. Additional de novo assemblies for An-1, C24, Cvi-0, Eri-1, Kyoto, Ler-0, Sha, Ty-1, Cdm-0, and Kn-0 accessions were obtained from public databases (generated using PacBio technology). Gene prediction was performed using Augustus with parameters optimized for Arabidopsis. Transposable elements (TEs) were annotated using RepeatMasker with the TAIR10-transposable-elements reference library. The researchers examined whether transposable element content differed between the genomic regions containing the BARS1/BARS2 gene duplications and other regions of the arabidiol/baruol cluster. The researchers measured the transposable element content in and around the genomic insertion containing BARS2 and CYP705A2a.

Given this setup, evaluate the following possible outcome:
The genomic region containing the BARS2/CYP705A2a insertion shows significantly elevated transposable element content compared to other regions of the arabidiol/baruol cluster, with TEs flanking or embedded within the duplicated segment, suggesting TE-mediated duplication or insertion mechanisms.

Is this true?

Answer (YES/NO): NO